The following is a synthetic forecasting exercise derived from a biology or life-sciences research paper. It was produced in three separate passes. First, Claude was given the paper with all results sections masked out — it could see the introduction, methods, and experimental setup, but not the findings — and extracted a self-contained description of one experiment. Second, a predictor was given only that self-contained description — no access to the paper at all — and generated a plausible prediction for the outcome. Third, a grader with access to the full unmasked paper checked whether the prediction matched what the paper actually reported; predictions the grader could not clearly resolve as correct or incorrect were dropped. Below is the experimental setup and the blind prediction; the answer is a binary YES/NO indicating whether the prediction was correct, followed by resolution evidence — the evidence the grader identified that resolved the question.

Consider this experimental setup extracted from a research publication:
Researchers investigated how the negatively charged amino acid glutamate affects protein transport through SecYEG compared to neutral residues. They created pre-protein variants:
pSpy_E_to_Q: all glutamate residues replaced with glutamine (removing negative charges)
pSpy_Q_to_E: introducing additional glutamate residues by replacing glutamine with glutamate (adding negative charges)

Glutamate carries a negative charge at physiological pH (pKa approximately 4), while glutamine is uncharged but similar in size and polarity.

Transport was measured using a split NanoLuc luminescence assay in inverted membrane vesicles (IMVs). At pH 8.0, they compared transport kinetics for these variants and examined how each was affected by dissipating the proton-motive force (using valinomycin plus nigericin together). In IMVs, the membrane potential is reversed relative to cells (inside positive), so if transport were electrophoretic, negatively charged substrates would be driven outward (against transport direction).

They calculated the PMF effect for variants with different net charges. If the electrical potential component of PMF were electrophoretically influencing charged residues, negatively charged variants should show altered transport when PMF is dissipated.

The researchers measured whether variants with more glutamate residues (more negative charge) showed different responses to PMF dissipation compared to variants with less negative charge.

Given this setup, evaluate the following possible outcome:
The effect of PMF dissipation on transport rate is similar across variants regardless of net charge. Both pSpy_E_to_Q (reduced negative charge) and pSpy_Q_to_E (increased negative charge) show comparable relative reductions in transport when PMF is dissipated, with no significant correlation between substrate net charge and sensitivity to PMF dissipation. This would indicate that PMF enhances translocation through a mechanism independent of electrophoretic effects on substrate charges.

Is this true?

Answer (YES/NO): YES